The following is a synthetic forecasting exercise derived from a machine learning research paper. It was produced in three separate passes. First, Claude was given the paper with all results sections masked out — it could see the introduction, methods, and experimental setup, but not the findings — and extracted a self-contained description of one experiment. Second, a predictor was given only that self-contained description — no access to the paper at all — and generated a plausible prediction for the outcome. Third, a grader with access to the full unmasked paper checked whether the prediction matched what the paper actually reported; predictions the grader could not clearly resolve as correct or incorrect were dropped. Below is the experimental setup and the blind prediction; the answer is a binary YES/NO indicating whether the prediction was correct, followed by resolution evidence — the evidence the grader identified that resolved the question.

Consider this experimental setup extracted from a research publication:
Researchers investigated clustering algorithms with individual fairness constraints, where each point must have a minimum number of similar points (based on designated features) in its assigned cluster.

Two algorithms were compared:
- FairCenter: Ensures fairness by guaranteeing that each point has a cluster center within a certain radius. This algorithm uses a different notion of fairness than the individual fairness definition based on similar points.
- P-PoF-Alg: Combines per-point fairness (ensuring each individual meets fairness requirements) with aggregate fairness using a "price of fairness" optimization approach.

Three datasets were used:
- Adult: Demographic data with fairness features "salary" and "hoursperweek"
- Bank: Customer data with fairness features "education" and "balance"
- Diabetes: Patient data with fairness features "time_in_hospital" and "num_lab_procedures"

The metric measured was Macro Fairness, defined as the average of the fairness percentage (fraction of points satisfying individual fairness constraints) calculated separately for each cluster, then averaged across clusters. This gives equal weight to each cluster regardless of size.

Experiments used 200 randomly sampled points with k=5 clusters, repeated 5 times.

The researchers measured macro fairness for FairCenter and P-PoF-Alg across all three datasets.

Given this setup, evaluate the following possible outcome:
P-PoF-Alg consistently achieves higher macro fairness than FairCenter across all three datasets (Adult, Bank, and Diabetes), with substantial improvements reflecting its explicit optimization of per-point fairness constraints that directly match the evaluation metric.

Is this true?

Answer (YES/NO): NO